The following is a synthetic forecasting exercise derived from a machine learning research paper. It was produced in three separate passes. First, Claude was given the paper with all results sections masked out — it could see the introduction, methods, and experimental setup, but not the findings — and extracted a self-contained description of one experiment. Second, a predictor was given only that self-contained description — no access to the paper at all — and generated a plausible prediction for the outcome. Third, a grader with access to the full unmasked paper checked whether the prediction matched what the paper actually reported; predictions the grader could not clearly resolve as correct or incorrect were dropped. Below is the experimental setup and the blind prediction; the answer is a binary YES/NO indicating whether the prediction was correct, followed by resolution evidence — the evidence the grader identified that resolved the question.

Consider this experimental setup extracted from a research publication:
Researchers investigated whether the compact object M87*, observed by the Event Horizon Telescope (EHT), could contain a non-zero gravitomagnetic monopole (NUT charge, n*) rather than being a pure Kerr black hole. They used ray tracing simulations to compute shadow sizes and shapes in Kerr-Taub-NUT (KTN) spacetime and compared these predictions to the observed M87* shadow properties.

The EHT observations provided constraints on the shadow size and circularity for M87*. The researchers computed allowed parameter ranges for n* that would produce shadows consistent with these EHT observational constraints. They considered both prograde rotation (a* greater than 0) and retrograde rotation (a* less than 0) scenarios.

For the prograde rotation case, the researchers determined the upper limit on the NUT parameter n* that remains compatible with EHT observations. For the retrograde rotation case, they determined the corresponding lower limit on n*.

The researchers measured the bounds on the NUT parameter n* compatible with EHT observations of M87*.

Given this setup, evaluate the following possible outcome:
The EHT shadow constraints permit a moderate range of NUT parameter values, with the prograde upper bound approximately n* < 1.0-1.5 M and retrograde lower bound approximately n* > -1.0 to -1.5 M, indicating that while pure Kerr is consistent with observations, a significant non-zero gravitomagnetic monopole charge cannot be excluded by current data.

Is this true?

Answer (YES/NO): YES